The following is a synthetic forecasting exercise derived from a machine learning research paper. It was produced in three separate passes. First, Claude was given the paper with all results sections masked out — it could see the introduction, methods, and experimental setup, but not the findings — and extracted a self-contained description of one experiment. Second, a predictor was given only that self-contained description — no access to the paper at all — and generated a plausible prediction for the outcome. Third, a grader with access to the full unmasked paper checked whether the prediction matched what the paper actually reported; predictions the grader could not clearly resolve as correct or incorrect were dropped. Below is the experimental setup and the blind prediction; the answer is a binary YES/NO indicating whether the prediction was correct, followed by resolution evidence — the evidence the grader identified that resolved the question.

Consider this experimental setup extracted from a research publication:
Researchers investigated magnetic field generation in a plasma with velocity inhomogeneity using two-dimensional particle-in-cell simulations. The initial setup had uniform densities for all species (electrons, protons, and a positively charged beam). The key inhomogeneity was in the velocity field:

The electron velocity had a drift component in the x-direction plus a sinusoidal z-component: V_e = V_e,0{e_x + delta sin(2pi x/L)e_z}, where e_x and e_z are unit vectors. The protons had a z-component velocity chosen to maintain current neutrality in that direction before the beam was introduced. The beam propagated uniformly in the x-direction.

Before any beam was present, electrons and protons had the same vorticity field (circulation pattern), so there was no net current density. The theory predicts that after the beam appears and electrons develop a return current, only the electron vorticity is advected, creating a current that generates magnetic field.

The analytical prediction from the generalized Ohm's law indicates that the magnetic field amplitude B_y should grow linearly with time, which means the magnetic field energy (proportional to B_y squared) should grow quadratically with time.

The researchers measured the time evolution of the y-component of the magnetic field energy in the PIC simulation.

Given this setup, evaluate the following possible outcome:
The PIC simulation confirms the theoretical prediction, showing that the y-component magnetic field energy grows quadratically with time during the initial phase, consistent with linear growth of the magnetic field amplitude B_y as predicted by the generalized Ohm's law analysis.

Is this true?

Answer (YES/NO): YES